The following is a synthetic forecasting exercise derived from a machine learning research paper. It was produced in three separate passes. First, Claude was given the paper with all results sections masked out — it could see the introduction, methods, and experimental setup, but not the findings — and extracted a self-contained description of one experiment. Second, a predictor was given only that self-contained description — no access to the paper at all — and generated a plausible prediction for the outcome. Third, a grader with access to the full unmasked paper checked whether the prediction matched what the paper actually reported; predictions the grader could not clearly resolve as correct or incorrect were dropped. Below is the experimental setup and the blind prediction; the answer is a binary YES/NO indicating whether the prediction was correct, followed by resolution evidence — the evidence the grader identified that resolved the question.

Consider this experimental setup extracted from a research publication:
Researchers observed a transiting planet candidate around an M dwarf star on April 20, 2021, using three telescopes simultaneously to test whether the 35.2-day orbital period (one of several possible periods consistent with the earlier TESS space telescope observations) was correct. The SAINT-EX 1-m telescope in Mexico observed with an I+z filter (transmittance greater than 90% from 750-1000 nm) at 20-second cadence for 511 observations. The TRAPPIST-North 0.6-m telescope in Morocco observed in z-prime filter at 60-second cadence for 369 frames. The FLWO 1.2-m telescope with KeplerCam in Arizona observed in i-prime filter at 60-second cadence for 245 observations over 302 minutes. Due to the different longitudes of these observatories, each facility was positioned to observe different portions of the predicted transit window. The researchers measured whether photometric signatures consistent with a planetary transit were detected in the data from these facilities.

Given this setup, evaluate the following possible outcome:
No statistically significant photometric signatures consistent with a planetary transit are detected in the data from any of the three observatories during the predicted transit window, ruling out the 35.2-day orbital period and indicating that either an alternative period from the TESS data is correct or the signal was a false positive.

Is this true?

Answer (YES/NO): NO